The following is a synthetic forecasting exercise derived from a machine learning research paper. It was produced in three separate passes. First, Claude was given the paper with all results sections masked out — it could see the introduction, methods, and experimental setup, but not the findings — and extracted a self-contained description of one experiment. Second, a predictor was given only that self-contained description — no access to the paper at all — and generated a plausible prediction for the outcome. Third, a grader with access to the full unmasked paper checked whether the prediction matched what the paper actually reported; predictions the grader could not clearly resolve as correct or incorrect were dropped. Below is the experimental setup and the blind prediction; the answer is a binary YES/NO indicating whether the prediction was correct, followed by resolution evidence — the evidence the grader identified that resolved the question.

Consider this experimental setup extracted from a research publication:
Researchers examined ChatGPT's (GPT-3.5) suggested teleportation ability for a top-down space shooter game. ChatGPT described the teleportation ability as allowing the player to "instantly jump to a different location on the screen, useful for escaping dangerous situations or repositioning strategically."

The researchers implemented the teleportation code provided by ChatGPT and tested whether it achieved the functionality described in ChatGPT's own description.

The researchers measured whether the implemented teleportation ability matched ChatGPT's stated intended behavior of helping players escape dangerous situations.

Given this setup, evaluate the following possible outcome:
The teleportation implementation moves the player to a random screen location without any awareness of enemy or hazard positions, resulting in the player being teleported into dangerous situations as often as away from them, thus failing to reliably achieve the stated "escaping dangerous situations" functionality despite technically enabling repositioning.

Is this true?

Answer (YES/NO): YES